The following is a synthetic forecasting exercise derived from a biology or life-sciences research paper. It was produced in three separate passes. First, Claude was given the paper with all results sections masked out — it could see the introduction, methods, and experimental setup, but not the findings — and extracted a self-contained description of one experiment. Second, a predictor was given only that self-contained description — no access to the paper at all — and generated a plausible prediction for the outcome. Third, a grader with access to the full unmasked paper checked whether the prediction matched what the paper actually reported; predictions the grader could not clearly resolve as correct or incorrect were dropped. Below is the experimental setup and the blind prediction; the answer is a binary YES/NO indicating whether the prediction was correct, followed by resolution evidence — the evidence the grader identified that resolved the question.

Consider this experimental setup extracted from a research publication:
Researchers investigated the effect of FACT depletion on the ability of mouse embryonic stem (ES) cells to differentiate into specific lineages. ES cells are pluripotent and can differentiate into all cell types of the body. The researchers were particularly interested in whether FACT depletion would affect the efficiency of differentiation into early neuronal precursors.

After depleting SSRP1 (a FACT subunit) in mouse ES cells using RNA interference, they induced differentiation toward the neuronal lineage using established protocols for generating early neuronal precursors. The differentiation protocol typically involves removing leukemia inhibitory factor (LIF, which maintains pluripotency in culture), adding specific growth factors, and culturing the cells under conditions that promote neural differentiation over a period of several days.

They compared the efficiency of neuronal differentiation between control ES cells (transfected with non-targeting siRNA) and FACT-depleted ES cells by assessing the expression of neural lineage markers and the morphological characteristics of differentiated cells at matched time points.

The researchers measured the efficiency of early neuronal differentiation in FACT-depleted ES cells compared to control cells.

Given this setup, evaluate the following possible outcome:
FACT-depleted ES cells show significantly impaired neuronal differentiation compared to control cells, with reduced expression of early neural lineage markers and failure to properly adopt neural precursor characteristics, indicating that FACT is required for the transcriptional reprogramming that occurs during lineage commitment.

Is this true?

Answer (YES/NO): NO